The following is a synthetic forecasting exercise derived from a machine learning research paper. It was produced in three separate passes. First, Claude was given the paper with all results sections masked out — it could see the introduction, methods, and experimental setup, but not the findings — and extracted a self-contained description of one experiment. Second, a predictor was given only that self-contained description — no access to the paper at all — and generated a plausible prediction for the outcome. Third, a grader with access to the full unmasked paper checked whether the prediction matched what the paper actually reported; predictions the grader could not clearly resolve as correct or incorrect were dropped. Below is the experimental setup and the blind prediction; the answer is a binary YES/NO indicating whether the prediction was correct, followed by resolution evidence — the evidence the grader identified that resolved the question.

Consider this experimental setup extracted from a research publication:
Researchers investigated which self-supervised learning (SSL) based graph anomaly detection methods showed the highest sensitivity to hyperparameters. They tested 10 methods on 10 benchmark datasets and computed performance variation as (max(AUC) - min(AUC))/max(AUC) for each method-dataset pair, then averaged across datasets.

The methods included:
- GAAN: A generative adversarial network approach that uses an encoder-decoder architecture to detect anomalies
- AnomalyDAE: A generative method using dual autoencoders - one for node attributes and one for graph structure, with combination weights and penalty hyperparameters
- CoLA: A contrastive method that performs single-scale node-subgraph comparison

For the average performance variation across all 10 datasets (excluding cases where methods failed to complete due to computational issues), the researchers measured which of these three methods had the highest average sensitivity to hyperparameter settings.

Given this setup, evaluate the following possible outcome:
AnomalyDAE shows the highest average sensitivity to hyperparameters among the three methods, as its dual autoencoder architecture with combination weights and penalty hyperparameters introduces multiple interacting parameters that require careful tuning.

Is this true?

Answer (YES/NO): YES